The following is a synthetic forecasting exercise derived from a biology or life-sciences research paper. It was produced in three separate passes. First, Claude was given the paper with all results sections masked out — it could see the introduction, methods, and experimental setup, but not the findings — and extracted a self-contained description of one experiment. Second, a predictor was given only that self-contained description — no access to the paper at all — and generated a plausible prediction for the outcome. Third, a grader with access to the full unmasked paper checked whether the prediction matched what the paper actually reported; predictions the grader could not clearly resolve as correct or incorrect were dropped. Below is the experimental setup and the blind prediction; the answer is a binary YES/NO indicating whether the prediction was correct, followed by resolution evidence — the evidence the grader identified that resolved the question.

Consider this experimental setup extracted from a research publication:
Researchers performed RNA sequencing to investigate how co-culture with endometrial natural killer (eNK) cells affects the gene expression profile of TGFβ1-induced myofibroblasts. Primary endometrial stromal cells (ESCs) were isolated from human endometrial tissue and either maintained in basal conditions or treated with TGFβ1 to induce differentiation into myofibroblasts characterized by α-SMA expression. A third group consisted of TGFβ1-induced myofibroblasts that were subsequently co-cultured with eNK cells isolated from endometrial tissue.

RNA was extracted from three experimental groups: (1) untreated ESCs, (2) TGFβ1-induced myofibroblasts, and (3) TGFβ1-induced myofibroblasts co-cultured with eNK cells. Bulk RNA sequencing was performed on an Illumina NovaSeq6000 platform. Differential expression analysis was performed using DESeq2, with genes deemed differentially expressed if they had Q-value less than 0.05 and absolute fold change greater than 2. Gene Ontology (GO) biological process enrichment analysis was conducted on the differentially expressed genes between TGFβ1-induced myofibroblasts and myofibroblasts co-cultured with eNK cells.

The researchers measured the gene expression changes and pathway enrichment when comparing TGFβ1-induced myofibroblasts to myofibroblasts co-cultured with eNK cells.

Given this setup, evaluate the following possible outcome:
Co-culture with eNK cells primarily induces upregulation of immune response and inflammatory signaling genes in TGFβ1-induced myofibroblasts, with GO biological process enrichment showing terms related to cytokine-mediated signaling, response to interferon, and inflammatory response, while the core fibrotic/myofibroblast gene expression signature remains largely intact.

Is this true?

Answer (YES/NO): NO